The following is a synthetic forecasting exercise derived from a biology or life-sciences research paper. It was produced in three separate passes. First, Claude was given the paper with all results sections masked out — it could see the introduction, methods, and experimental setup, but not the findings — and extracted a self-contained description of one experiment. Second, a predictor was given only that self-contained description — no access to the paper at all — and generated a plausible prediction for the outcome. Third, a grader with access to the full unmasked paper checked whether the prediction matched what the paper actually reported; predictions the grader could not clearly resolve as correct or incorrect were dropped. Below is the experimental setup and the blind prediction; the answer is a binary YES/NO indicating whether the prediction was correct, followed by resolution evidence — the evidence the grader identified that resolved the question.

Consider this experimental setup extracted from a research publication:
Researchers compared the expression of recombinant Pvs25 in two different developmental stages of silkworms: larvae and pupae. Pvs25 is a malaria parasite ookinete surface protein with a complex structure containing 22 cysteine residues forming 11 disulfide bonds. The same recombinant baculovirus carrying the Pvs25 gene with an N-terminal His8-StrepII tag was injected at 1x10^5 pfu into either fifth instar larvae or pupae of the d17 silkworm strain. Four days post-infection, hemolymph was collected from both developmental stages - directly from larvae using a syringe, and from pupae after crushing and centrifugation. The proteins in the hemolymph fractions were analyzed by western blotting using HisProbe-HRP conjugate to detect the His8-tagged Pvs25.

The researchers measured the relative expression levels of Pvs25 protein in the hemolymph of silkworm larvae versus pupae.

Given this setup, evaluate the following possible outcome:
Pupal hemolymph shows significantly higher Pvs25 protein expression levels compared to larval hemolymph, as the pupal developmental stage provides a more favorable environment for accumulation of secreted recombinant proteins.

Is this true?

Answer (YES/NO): YES